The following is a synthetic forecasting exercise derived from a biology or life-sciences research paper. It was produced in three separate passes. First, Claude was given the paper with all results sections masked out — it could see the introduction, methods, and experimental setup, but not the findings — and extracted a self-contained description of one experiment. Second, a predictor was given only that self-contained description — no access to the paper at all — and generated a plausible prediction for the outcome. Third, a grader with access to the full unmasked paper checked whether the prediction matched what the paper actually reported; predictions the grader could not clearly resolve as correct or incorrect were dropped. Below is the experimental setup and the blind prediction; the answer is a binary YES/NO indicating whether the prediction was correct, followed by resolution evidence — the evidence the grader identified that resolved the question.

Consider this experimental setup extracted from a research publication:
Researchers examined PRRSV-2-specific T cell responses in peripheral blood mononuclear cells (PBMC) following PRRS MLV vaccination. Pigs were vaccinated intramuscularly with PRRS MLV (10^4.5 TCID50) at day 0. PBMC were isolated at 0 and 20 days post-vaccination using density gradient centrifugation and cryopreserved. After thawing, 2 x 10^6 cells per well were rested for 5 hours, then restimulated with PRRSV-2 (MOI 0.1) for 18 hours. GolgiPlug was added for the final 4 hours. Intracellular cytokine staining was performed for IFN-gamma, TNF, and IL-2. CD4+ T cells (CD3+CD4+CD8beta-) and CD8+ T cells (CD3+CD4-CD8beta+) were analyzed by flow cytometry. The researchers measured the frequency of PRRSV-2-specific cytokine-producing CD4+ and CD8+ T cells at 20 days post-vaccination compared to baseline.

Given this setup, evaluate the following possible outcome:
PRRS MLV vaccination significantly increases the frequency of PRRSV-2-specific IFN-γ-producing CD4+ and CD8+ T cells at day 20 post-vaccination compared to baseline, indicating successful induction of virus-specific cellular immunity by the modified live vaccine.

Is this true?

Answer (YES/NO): NO